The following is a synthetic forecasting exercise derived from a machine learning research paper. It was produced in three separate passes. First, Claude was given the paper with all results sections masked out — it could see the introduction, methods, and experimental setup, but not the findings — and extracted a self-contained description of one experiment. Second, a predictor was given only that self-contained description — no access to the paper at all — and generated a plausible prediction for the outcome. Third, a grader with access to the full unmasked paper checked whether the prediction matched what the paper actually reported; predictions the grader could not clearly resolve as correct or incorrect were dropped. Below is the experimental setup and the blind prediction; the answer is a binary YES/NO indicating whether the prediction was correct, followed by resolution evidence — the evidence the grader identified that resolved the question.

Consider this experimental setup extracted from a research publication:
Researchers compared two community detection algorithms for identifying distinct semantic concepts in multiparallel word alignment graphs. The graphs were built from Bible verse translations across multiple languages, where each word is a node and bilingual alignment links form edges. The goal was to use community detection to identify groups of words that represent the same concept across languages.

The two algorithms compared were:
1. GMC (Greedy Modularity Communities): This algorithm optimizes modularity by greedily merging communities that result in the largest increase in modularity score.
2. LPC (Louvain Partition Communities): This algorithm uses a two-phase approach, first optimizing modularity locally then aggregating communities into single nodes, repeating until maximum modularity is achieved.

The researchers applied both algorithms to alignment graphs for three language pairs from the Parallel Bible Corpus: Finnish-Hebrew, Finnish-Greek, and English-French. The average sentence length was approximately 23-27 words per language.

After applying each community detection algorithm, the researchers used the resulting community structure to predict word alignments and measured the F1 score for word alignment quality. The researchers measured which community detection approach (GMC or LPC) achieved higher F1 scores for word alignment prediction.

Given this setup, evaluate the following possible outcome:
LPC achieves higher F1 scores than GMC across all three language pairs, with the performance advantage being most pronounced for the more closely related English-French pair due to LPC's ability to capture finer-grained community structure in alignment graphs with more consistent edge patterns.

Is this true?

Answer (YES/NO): NO